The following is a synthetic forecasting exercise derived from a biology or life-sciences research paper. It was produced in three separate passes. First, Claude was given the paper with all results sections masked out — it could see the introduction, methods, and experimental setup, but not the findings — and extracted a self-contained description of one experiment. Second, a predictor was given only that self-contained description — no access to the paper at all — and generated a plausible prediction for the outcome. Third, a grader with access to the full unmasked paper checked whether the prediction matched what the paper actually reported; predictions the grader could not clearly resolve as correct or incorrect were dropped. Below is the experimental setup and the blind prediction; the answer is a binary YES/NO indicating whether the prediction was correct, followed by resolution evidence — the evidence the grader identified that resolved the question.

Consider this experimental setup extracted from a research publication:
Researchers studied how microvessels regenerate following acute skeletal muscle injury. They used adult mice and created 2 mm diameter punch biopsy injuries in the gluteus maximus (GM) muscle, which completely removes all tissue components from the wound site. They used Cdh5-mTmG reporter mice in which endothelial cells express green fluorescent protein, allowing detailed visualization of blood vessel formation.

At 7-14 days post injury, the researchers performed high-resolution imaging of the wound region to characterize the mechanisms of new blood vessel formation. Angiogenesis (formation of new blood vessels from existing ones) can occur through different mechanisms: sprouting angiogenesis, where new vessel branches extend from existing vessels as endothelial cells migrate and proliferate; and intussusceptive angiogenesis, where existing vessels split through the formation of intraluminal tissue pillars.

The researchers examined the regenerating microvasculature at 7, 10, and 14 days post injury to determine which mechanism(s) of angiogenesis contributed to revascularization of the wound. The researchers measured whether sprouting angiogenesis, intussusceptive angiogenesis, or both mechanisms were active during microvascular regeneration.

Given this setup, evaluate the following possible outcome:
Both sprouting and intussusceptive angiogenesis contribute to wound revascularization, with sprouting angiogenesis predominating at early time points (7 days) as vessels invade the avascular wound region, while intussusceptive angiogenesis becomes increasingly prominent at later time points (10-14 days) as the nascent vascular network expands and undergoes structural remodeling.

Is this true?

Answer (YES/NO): YES